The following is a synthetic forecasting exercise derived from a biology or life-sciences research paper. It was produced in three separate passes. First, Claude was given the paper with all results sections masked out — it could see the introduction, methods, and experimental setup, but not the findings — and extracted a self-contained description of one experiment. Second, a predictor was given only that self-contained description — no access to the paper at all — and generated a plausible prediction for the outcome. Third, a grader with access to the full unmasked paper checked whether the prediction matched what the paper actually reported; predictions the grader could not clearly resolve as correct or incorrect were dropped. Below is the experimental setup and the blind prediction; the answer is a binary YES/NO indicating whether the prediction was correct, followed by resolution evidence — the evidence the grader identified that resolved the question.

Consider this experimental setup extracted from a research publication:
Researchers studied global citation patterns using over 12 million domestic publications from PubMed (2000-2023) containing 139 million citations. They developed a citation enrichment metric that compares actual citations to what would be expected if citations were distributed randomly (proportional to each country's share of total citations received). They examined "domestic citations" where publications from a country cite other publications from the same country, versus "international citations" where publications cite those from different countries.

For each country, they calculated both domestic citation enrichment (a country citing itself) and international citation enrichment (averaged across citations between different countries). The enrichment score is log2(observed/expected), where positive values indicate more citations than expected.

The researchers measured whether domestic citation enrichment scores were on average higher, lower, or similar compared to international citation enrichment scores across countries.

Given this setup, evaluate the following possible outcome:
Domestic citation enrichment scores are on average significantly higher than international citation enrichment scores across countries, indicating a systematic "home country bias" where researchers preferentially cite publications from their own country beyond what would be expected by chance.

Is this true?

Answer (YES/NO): YES